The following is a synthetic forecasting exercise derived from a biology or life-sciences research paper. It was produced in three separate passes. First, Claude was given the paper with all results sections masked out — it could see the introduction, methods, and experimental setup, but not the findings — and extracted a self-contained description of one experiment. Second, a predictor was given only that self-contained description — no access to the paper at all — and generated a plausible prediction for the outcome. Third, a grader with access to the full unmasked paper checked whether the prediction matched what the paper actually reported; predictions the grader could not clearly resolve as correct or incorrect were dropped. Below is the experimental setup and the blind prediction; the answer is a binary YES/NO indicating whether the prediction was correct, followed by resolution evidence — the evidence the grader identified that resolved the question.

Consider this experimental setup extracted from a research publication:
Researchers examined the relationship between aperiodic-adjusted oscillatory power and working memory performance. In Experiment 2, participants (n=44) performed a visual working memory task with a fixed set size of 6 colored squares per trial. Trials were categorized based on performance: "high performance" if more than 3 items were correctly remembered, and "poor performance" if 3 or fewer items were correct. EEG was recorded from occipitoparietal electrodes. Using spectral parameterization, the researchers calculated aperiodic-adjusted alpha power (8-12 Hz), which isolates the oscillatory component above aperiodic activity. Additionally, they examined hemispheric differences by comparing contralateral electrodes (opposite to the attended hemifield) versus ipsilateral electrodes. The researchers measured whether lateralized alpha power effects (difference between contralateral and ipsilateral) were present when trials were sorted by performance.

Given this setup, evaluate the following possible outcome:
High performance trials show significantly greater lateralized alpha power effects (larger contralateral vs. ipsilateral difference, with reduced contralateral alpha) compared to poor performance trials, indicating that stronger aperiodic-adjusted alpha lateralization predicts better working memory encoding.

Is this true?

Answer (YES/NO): NO